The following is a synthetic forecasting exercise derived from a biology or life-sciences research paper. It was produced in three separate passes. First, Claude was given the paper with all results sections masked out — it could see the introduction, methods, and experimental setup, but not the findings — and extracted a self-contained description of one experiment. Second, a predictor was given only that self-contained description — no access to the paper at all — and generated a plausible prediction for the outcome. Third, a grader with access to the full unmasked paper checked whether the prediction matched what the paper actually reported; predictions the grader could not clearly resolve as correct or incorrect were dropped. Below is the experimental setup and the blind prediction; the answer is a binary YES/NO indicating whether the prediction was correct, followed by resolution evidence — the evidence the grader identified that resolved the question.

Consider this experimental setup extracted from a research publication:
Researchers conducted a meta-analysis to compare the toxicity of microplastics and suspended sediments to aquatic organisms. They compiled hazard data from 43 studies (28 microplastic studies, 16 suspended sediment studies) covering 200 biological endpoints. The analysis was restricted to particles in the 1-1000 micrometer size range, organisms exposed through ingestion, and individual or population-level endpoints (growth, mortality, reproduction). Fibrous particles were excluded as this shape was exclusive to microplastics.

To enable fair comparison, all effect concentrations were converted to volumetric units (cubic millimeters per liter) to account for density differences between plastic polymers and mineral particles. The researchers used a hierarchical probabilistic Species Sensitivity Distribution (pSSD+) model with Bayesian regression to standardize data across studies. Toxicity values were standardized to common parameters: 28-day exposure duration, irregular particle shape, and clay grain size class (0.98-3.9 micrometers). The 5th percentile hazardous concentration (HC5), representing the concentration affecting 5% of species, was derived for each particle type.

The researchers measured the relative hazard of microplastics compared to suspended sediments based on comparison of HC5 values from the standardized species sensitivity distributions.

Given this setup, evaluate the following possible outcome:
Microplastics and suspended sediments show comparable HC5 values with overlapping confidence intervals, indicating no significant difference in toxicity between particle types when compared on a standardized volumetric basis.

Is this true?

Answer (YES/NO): NO